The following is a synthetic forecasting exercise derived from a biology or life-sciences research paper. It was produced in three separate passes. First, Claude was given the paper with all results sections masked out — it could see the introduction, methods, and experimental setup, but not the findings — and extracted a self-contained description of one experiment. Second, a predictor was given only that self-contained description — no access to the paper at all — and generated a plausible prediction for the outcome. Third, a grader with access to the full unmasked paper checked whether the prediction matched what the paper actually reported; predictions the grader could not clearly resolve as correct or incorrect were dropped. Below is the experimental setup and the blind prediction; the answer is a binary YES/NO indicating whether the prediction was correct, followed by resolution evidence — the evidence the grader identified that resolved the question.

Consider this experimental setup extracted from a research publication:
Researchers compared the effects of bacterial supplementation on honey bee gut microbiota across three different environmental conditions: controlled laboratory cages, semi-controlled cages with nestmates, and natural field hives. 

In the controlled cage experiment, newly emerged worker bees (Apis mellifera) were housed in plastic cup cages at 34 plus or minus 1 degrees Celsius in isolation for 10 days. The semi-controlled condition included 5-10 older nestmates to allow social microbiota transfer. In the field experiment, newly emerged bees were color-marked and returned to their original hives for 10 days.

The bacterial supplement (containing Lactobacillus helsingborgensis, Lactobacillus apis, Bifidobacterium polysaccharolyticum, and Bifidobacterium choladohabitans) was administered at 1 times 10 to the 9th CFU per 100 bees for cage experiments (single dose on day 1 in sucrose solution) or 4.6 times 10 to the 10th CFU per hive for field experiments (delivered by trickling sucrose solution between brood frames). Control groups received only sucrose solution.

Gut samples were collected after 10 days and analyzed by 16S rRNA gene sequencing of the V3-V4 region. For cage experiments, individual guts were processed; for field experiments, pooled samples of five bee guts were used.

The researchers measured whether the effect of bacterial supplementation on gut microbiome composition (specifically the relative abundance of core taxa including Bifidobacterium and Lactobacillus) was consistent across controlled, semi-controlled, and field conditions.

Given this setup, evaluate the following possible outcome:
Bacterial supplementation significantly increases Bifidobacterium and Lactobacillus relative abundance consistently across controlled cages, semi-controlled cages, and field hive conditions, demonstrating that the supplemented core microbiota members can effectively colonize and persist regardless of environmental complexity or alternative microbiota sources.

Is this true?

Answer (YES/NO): NO